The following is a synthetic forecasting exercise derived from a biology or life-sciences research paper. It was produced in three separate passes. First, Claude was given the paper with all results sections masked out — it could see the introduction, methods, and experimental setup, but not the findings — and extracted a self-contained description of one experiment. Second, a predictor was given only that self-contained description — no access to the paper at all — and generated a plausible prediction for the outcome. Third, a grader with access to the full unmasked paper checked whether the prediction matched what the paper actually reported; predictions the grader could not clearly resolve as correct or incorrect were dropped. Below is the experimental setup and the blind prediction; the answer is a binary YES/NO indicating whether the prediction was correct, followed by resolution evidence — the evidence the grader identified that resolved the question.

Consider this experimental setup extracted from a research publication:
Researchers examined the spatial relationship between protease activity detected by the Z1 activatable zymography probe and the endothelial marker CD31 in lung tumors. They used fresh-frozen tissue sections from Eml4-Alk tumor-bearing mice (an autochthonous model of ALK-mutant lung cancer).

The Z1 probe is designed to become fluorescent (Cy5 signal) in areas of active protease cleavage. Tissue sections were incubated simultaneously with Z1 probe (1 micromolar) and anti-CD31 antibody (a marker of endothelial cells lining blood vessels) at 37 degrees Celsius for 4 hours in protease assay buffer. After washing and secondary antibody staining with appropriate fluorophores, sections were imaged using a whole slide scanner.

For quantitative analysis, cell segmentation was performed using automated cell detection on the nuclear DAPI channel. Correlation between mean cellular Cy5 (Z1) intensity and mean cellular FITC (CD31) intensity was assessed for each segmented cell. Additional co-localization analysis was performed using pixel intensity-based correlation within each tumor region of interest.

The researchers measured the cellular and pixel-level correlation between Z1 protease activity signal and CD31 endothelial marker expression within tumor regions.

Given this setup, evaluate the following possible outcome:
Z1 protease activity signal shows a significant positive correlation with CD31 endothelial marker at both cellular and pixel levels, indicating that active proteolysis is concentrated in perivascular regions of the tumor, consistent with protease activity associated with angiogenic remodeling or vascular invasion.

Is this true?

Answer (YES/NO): YES